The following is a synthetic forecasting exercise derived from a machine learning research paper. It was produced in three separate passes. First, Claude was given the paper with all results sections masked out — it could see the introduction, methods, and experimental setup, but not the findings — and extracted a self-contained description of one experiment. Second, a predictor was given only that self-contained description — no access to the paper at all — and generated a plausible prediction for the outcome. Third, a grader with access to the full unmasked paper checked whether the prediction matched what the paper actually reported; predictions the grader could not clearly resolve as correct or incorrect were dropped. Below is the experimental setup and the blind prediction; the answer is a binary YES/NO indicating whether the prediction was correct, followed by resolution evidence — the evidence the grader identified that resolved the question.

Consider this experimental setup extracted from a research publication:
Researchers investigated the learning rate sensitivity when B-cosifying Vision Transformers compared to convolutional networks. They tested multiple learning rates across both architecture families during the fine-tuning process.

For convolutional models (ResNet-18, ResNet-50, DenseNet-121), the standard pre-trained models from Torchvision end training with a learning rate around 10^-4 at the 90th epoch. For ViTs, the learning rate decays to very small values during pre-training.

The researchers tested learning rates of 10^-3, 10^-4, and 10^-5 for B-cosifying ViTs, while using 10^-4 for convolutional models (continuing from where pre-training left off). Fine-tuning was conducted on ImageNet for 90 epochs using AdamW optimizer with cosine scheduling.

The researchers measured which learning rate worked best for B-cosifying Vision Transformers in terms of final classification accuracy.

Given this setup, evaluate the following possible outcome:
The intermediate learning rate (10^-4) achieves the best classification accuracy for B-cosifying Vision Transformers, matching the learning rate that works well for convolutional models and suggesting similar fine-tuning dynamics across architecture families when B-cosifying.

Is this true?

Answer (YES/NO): NO